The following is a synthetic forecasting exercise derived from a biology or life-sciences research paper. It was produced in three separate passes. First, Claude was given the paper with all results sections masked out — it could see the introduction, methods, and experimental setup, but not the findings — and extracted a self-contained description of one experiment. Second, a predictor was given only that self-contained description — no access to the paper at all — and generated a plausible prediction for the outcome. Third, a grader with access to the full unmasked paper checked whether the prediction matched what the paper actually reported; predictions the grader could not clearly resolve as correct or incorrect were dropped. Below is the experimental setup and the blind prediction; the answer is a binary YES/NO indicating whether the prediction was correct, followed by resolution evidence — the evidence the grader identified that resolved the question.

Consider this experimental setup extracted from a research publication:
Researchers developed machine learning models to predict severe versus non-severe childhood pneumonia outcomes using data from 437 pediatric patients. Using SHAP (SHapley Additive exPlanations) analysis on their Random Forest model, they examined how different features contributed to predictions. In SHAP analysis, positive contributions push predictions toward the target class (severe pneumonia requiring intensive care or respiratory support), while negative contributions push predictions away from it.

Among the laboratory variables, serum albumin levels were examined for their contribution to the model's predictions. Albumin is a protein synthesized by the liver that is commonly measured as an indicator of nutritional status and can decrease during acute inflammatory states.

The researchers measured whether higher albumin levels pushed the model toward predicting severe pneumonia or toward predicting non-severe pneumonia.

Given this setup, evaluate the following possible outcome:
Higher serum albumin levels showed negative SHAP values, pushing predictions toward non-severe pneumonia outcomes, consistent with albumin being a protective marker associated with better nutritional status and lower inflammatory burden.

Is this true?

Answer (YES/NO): YES